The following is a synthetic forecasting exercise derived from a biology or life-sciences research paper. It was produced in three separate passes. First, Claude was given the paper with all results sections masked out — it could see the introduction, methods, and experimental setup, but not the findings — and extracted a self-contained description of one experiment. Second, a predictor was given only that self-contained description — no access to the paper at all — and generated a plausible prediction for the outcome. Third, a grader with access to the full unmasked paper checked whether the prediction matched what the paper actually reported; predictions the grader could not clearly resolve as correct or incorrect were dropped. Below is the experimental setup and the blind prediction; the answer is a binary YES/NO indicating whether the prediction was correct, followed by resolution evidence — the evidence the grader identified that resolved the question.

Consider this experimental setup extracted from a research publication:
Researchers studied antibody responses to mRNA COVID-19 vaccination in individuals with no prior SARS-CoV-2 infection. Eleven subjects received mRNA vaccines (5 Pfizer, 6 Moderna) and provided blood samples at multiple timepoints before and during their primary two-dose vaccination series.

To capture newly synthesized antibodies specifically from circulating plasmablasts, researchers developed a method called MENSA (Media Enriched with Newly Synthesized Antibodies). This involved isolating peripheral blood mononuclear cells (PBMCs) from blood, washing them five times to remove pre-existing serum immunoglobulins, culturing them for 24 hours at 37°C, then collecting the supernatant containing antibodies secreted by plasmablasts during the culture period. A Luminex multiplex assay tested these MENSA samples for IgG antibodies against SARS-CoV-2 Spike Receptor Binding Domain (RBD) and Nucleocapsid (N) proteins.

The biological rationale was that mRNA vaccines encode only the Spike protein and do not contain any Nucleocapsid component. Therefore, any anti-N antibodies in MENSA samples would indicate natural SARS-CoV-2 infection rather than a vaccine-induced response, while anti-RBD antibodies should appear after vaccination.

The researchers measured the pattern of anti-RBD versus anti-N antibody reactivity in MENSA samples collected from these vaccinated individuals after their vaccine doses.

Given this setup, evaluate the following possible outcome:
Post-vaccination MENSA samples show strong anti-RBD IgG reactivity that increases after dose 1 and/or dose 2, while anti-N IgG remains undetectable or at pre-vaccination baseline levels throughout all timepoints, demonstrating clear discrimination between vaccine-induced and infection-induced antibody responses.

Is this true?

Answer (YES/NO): YES